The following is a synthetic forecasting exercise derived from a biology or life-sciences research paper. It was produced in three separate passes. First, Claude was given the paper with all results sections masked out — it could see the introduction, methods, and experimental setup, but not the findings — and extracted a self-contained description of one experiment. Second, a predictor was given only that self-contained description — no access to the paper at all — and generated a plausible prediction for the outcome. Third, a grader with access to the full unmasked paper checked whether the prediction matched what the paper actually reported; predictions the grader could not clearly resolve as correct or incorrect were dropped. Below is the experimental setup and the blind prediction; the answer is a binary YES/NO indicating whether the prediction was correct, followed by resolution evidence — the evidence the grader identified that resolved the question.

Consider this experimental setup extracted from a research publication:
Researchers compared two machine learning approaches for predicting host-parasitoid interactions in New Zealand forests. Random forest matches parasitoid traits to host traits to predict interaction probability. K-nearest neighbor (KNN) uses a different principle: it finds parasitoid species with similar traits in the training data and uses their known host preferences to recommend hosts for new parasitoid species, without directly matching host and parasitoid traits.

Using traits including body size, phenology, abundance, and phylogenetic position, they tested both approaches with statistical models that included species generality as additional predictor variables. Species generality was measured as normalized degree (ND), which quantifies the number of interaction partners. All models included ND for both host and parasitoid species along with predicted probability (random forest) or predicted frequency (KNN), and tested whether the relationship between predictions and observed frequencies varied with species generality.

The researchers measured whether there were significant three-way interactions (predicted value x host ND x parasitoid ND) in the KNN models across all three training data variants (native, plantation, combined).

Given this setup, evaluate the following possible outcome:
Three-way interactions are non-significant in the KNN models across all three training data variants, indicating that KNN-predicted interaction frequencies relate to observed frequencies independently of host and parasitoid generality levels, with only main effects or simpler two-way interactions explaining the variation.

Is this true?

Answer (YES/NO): NO